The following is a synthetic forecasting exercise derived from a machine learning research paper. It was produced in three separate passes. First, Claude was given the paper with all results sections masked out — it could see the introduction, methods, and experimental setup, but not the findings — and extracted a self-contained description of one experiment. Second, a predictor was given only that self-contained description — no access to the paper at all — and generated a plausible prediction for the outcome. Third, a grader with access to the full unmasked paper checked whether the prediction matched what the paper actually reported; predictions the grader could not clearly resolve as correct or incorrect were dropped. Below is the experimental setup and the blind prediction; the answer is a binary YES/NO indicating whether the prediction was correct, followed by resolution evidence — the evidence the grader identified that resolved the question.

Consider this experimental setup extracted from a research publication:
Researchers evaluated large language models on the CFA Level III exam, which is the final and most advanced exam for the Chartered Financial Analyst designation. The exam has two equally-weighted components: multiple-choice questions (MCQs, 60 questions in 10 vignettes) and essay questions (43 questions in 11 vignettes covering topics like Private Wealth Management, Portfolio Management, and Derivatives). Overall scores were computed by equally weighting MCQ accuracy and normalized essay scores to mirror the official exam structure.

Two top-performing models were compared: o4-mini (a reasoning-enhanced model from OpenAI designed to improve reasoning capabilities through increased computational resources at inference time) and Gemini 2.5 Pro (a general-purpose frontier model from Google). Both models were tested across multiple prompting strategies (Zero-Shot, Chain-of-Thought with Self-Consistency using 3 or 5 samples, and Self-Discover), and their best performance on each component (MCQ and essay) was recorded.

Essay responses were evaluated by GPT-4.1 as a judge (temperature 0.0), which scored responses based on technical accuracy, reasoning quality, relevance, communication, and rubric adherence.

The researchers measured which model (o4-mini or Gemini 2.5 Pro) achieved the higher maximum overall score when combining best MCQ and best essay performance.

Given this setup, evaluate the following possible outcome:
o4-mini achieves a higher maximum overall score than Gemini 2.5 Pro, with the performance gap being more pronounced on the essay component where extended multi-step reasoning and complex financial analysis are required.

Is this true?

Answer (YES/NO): YES